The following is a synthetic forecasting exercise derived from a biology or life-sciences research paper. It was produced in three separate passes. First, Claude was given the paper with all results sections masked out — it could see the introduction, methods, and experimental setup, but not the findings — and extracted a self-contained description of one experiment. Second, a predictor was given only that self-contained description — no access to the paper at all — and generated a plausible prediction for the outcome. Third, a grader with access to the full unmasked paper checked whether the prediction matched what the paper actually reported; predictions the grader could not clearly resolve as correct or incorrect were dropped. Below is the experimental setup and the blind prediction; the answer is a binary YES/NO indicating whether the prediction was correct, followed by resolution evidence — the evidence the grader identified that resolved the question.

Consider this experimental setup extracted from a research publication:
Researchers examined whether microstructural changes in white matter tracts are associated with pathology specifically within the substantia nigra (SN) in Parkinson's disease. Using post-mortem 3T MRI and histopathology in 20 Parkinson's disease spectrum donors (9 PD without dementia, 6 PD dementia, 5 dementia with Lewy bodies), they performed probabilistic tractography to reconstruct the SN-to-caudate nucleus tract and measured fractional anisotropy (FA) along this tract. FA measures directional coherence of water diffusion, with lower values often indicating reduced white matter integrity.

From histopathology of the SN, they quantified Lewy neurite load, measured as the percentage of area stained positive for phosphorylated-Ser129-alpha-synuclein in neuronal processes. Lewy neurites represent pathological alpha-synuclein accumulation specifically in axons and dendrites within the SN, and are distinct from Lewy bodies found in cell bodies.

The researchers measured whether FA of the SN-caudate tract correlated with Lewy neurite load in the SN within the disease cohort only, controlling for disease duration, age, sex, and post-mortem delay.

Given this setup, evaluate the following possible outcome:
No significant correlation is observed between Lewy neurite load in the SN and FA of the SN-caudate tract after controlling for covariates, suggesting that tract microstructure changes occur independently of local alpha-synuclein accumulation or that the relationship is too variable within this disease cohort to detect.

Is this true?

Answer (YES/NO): YES